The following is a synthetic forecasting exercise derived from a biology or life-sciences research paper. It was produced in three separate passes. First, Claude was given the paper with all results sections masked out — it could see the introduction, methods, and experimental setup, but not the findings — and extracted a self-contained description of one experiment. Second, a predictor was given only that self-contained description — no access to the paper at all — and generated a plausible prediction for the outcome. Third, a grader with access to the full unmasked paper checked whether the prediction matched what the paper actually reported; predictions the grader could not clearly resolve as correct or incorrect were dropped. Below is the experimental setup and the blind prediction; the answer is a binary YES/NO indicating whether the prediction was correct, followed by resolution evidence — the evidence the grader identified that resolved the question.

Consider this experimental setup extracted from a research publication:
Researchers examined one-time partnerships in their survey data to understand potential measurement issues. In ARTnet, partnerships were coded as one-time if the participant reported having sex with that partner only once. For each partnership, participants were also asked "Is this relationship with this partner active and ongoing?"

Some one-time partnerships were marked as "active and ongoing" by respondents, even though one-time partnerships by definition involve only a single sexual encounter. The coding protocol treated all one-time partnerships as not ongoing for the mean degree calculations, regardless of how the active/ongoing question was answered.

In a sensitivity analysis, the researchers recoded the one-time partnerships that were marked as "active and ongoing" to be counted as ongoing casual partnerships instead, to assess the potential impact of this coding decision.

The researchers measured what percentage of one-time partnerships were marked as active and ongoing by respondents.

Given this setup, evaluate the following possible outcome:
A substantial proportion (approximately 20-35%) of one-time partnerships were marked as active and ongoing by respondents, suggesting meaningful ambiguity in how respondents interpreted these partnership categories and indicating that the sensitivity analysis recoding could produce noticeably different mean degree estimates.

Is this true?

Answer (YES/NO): YES